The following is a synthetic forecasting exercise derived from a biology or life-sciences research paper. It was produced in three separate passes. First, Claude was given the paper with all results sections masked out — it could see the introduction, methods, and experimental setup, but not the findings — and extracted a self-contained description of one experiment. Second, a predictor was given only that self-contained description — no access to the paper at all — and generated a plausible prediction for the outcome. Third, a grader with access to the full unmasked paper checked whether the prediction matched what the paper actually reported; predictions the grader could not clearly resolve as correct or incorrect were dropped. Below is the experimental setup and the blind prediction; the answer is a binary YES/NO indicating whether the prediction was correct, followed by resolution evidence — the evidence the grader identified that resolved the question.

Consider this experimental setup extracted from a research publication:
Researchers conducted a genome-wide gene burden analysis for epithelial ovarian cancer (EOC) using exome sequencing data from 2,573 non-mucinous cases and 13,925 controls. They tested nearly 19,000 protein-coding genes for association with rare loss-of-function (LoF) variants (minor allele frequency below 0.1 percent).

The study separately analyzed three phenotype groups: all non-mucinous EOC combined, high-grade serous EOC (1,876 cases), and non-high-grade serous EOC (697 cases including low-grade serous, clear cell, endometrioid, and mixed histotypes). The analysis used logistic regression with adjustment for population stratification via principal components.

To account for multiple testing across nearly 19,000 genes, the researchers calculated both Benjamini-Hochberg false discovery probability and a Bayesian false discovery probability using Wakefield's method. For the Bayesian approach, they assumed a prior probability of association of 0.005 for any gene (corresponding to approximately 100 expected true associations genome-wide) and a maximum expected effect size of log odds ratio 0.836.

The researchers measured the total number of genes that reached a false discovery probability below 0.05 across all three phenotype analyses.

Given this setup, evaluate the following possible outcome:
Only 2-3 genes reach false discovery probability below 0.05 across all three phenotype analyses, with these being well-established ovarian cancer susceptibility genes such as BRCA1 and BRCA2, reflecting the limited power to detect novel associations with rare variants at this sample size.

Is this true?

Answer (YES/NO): NO